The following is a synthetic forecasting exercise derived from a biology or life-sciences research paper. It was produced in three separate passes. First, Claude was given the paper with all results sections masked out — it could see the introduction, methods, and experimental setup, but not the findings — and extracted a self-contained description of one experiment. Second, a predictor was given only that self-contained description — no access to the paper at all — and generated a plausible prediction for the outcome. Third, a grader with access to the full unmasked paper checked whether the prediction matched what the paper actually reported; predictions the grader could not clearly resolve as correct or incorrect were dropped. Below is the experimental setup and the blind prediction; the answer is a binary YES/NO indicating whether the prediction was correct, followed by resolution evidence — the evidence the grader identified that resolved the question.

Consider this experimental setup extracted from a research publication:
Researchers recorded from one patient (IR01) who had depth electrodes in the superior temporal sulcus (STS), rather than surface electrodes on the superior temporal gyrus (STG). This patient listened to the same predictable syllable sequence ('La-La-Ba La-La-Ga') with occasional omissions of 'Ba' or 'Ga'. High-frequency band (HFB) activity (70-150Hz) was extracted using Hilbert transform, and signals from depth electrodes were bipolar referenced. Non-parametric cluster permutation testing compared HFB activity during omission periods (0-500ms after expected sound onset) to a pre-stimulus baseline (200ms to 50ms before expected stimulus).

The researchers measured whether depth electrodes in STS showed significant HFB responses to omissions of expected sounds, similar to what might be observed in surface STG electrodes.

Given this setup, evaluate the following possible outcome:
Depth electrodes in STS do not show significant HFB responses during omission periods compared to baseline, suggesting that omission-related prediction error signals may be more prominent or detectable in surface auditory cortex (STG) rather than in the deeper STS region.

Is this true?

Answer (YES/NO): NO